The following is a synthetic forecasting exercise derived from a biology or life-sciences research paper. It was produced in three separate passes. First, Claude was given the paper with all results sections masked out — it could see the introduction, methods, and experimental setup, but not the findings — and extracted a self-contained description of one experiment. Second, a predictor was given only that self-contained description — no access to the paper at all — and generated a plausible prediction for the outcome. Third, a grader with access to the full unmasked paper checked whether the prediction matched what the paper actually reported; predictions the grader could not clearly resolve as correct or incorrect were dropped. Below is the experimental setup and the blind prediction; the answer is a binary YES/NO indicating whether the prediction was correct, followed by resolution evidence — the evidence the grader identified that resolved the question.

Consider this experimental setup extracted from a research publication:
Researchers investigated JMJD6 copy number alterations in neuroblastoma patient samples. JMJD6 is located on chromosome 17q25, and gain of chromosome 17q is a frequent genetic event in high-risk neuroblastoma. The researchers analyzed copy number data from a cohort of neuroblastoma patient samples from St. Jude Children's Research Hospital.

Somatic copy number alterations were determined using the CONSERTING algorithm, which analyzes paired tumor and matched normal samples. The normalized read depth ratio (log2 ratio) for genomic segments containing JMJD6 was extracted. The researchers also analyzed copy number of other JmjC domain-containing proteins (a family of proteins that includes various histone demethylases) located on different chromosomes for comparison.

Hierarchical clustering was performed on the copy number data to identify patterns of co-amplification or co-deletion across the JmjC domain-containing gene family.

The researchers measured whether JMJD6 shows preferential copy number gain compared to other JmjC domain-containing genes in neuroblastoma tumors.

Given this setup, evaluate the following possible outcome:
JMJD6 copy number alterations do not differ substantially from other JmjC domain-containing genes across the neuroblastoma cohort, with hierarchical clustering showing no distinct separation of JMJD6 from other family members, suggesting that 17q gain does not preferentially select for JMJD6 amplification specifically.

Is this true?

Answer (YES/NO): NO